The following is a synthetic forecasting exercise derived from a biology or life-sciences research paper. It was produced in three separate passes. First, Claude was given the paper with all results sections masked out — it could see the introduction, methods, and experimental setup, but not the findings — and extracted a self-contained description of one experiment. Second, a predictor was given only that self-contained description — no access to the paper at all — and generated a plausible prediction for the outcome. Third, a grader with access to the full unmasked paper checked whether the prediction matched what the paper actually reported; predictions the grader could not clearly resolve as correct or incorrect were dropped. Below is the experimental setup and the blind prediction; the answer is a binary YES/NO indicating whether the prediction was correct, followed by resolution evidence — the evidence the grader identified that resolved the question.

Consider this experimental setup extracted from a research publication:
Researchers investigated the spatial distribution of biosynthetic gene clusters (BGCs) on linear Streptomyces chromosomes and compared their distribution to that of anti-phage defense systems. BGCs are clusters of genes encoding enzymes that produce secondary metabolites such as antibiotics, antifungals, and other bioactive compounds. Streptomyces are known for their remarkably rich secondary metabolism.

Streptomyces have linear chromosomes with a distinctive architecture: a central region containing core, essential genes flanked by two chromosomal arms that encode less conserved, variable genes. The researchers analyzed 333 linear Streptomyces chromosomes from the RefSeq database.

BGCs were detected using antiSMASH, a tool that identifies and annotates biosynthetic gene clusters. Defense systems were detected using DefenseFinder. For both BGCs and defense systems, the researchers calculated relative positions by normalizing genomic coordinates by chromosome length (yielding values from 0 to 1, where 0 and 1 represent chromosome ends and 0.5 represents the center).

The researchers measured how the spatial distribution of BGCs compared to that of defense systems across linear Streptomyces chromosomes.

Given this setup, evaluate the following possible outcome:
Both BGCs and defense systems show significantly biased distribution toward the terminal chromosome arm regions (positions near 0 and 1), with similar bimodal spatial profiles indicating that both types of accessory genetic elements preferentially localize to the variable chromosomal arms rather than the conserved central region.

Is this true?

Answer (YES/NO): NO